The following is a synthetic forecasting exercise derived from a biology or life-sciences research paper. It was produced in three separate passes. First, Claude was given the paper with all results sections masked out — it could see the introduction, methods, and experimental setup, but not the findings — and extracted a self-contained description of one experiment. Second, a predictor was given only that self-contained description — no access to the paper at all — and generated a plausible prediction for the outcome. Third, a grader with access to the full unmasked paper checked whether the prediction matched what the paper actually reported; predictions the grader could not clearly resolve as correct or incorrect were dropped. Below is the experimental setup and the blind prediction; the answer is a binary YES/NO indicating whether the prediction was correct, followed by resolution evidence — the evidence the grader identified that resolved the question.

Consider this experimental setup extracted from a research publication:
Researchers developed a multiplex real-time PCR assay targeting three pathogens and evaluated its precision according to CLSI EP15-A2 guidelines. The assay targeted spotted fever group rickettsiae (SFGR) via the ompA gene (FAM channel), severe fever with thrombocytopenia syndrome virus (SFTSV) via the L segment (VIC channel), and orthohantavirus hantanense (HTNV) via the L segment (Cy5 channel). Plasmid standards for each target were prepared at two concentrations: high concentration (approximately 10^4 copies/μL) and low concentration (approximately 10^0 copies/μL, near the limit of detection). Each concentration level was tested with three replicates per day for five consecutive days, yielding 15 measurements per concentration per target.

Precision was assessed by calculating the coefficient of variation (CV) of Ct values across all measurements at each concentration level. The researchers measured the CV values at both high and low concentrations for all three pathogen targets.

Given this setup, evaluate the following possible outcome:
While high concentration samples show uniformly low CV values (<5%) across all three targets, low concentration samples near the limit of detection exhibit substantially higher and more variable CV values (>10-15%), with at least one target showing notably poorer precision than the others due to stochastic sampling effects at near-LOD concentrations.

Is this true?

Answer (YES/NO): NO